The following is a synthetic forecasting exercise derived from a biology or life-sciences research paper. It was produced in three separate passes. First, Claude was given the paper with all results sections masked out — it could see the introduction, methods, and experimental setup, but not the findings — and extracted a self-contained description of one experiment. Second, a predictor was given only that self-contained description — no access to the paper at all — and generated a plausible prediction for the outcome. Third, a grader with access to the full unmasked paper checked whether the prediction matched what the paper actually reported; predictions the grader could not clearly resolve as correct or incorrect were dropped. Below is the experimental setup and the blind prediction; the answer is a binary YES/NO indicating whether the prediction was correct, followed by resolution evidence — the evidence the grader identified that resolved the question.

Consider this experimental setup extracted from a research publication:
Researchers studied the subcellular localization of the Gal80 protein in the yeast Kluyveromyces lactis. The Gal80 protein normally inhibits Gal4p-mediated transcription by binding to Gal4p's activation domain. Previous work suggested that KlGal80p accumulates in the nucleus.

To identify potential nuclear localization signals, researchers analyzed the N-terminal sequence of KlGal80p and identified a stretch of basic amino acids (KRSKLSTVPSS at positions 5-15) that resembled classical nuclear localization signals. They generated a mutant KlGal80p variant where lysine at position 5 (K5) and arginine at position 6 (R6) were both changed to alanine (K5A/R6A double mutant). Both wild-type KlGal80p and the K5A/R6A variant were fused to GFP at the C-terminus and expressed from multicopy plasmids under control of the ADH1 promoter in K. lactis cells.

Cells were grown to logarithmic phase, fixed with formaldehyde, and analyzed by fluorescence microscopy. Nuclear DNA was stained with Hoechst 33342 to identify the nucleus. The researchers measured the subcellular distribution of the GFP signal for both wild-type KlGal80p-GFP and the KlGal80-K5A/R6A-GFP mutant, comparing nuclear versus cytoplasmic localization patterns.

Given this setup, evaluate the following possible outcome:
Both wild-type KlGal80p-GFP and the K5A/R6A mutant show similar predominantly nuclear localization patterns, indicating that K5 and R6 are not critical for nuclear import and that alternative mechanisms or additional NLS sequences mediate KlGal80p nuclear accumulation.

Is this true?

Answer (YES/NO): NO